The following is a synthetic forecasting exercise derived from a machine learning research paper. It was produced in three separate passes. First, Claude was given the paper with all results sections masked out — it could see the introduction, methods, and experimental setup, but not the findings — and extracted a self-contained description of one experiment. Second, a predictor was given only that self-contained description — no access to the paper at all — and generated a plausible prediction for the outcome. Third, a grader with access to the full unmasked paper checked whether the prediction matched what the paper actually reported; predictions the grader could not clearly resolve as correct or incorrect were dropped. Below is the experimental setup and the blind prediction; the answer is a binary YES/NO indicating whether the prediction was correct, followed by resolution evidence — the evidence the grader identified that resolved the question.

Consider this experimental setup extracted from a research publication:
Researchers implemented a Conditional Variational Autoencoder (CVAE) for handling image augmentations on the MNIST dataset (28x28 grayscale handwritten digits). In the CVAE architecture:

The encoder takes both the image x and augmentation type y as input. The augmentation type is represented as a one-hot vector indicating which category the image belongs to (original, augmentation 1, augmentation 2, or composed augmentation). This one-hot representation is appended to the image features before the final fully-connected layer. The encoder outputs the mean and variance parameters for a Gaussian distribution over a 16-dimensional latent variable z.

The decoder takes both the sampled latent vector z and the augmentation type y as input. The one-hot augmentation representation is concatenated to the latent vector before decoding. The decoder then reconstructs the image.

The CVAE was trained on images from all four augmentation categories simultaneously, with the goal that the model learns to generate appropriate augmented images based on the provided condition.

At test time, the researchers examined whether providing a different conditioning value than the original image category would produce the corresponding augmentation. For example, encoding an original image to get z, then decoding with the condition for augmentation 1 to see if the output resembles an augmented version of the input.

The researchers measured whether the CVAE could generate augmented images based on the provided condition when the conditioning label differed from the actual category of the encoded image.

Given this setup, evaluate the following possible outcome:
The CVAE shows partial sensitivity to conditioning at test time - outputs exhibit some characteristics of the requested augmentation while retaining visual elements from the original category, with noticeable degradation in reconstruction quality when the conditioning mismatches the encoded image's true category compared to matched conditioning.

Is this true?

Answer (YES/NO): NO